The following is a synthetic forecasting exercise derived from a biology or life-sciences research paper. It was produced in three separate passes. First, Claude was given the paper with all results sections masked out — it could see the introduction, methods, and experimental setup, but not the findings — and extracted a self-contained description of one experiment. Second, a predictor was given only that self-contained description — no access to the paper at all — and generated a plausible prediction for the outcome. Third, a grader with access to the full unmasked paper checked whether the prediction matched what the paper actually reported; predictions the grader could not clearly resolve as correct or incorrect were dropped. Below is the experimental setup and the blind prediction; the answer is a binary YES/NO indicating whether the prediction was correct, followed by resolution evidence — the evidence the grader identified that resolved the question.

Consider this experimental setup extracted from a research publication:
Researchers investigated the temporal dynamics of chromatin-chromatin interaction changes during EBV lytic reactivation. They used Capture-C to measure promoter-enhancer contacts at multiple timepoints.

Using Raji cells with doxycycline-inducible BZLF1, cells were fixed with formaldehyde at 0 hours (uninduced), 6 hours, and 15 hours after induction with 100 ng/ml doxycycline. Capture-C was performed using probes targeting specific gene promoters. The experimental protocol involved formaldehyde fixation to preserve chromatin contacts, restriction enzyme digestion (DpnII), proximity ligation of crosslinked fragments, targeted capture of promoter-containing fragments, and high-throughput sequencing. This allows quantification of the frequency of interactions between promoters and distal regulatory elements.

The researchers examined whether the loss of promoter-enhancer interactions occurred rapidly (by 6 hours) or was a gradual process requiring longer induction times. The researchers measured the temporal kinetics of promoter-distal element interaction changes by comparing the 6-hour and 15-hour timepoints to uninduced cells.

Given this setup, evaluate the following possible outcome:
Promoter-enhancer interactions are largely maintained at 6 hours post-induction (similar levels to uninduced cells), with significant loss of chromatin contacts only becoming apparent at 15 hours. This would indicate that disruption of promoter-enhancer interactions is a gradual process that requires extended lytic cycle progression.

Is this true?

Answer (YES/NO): YES